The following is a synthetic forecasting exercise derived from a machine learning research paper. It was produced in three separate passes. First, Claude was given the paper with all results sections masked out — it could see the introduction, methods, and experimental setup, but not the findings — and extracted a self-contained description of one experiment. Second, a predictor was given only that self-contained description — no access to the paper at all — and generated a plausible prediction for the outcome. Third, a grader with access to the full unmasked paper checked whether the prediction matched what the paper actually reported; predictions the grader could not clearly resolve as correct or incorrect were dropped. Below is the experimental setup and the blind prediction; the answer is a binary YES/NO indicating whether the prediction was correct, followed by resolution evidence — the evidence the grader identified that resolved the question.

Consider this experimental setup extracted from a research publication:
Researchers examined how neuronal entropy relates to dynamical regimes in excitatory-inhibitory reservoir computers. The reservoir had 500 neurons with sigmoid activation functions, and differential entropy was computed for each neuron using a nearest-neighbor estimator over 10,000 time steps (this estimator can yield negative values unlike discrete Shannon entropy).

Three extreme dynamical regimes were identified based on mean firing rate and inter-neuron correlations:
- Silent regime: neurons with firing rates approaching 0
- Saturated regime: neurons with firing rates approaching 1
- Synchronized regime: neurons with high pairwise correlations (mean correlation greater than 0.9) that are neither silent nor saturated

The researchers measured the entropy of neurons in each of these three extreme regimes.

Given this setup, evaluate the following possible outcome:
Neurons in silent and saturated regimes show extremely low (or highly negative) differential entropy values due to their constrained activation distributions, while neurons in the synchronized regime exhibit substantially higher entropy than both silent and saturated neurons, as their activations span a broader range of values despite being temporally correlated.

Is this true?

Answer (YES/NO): NO